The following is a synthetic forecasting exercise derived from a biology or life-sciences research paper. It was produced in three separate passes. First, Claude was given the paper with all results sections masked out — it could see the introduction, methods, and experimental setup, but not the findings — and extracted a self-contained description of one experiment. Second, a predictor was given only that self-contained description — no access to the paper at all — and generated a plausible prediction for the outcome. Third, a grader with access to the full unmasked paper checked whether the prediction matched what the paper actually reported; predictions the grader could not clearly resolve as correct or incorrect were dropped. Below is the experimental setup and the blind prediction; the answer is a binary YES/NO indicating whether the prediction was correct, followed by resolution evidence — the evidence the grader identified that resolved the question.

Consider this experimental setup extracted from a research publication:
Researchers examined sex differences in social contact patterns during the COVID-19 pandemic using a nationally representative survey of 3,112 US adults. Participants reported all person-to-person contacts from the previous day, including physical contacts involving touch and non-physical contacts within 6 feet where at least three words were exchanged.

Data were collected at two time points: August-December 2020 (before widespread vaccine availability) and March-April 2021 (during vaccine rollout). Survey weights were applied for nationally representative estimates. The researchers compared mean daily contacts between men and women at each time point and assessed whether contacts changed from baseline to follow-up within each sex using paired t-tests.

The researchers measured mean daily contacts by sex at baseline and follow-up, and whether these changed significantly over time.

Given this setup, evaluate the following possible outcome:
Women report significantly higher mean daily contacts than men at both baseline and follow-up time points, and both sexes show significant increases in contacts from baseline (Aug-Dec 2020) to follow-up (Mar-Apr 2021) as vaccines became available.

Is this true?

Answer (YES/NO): NO